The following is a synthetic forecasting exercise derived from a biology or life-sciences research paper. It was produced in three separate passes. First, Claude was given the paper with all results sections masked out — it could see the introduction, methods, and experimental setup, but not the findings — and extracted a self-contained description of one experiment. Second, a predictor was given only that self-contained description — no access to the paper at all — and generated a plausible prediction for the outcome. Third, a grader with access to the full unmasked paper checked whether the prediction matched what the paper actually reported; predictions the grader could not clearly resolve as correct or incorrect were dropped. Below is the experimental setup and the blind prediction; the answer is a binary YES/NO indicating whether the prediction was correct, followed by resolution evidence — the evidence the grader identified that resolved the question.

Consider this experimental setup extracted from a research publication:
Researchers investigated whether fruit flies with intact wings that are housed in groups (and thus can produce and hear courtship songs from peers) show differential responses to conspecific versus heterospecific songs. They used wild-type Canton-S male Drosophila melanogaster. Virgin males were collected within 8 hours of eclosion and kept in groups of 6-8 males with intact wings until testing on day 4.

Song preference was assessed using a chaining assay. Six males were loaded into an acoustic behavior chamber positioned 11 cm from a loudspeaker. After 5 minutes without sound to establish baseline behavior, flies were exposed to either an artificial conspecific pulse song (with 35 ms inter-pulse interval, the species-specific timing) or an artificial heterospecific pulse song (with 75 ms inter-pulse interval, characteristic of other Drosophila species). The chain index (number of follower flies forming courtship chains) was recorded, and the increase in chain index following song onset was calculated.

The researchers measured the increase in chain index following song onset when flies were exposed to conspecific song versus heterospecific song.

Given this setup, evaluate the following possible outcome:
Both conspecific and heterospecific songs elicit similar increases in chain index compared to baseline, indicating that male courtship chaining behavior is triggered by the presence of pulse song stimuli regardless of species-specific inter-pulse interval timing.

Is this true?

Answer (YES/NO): NO